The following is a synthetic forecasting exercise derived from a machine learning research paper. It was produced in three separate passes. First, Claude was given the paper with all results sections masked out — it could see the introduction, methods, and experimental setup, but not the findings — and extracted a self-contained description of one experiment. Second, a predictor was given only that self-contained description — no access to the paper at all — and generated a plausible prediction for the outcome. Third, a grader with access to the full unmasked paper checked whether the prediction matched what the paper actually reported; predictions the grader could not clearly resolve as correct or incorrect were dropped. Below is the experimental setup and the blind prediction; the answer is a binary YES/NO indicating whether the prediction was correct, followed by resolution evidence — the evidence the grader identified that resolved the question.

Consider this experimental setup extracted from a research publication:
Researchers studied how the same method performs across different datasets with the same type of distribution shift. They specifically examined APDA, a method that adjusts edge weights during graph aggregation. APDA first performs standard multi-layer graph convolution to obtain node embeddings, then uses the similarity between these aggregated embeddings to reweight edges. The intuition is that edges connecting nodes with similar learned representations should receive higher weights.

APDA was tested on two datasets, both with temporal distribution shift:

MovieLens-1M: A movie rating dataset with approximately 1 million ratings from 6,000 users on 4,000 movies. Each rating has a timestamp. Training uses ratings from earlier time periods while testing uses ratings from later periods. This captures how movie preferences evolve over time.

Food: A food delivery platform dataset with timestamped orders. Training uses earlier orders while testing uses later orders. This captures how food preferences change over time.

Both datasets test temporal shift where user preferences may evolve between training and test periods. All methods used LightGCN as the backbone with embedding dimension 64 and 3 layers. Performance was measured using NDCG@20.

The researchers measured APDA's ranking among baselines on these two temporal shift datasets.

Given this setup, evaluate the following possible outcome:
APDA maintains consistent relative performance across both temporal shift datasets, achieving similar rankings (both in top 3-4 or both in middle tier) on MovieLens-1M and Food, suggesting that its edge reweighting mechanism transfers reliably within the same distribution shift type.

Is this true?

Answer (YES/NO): NO